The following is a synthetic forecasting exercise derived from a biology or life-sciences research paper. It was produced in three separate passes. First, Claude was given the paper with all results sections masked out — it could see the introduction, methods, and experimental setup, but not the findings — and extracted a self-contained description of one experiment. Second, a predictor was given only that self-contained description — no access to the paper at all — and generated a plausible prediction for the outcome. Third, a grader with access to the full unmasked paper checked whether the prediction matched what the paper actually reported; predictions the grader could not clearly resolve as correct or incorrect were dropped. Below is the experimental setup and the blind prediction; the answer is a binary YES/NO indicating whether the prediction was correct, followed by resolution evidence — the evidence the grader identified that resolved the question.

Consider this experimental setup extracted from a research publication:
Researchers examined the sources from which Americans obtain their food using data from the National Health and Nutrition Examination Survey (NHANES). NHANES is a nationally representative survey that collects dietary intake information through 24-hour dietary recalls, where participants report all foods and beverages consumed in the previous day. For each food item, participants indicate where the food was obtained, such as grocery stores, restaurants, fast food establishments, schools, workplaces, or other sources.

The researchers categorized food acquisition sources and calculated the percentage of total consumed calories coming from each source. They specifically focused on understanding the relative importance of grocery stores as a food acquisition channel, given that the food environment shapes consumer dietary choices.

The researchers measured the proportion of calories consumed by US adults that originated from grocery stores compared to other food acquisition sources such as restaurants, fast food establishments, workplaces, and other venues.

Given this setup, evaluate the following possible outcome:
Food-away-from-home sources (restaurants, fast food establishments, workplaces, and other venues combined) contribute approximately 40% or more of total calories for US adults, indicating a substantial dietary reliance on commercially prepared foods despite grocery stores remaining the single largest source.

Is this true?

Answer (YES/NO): NO